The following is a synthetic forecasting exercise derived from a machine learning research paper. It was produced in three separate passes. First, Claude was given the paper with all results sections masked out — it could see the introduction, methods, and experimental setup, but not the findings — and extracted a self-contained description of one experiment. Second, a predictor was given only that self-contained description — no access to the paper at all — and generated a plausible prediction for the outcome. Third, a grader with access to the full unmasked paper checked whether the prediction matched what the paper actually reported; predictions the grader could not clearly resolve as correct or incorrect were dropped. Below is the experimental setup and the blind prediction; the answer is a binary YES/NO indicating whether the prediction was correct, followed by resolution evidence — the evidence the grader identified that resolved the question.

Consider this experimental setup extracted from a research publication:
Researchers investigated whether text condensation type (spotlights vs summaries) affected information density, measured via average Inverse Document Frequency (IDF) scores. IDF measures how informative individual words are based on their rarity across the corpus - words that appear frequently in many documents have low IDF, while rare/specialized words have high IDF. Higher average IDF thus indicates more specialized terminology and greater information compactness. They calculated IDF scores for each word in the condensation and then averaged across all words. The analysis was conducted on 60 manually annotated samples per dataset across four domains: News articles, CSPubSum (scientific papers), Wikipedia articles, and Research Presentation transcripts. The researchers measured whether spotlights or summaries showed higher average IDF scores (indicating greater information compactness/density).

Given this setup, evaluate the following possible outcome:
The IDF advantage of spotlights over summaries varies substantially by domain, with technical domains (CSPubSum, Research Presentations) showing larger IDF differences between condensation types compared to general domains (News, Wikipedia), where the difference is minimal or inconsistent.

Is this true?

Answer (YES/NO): NO